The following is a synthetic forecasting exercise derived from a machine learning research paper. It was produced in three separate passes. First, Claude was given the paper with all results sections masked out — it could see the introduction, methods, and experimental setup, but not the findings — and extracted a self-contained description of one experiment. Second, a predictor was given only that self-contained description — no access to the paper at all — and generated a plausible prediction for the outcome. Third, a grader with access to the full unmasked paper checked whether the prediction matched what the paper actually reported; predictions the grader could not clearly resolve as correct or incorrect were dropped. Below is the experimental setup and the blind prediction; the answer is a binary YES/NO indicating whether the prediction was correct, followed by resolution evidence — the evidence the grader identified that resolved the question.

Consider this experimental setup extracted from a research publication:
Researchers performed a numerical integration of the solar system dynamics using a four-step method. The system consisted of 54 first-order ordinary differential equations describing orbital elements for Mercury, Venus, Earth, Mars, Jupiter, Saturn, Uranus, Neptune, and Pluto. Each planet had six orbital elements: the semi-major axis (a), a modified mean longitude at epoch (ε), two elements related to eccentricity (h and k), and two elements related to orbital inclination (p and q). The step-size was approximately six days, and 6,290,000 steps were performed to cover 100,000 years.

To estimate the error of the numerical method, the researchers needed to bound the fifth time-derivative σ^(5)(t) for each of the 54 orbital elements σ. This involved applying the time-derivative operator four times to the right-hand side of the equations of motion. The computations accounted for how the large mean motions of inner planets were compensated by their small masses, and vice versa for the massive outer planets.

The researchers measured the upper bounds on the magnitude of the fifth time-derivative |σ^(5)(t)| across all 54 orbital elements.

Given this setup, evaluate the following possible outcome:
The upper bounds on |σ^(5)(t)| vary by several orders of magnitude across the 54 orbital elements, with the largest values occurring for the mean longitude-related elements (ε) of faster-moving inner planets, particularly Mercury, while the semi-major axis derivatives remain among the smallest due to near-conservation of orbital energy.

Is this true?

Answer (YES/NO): NO